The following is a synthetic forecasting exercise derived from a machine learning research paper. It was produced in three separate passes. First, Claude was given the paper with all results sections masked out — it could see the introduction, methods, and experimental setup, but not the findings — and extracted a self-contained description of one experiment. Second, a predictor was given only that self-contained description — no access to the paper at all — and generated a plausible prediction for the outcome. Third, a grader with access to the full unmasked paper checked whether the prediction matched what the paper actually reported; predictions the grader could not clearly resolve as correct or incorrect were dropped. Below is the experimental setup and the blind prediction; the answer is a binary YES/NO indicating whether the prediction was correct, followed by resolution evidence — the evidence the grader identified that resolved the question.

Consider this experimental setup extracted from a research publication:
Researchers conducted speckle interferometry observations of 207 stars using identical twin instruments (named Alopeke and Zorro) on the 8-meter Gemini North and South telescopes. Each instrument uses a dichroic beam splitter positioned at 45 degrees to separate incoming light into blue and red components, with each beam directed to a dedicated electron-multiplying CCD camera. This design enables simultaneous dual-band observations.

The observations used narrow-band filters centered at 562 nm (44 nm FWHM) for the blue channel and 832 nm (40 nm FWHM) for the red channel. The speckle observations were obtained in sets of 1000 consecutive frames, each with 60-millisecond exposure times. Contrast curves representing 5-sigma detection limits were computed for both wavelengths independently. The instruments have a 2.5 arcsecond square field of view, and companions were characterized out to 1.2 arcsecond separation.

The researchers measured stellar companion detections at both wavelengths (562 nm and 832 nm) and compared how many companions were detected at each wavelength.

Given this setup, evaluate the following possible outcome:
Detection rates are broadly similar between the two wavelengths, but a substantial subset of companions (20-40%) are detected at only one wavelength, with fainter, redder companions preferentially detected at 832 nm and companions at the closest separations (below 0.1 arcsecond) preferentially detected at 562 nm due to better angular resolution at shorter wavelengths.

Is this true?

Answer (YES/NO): NO